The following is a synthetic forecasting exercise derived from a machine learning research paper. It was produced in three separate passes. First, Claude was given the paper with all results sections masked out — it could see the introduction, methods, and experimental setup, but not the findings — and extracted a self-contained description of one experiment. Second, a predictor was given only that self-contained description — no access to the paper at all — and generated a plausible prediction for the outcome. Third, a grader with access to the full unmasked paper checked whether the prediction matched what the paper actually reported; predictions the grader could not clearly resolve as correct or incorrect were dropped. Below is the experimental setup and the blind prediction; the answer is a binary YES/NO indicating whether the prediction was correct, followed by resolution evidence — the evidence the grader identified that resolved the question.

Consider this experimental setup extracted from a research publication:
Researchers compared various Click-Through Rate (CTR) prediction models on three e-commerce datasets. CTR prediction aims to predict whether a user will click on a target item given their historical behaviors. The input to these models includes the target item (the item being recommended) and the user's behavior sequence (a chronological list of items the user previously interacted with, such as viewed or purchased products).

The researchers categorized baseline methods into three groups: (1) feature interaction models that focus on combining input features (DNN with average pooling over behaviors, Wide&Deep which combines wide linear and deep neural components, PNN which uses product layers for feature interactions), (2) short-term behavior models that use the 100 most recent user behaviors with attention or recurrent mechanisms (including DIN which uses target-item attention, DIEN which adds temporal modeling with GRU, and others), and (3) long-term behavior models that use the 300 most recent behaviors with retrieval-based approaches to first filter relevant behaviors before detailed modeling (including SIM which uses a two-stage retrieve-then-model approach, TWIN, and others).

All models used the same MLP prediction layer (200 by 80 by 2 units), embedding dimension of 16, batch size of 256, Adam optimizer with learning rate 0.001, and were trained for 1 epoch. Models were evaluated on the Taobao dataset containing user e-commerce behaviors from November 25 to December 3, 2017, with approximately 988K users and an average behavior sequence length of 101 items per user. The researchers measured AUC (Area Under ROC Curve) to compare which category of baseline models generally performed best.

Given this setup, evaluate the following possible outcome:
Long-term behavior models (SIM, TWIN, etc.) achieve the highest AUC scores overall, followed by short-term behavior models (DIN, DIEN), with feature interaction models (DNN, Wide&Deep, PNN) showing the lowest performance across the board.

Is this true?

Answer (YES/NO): YES